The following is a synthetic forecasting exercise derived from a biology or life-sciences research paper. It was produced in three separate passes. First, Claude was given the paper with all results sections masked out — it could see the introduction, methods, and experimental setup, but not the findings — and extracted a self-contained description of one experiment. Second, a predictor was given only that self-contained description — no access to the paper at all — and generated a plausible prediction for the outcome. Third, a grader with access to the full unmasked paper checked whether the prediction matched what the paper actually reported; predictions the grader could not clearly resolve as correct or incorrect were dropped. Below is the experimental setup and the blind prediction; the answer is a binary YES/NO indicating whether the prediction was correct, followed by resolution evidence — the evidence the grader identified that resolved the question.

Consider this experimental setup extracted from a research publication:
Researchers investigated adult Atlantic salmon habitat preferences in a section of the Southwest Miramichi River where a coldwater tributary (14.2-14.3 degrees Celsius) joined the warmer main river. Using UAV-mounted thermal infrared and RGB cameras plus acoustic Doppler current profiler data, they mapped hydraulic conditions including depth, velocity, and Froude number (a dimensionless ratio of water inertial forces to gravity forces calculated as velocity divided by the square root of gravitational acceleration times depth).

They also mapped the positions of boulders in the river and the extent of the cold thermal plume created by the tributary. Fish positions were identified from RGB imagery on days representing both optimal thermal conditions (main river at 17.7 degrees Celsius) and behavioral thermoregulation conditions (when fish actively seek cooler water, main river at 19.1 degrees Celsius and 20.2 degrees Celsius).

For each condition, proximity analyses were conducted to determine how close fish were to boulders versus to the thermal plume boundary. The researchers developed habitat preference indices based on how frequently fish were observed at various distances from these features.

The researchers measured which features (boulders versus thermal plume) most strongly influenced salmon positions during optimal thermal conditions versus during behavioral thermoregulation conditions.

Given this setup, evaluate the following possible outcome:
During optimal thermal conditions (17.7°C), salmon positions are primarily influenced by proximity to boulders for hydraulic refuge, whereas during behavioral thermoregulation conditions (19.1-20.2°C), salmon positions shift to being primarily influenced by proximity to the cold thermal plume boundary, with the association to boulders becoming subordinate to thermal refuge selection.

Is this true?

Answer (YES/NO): YES